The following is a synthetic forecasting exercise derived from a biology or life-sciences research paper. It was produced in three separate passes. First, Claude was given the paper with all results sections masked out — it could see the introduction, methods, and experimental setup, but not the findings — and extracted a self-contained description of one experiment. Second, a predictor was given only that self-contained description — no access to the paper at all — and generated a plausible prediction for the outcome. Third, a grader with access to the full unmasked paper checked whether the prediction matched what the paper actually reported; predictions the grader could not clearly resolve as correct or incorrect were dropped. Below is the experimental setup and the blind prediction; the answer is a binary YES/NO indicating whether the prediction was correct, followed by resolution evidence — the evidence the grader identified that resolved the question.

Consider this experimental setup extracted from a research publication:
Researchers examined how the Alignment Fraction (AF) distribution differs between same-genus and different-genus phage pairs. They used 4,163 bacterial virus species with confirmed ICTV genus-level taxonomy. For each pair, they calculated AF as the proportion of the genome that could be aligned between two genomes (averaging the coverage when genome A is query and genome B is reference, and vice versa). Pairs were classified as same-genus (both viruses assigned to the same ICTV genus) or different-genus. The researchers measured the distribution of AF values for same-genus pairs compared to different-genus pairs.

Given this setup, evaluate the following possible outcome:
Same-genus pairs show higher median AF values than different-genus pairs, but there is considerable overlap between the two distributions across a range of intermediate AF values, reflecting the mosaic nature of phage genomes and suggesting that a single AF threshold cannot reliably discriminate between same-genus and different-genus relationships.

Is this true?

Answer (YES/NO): YES